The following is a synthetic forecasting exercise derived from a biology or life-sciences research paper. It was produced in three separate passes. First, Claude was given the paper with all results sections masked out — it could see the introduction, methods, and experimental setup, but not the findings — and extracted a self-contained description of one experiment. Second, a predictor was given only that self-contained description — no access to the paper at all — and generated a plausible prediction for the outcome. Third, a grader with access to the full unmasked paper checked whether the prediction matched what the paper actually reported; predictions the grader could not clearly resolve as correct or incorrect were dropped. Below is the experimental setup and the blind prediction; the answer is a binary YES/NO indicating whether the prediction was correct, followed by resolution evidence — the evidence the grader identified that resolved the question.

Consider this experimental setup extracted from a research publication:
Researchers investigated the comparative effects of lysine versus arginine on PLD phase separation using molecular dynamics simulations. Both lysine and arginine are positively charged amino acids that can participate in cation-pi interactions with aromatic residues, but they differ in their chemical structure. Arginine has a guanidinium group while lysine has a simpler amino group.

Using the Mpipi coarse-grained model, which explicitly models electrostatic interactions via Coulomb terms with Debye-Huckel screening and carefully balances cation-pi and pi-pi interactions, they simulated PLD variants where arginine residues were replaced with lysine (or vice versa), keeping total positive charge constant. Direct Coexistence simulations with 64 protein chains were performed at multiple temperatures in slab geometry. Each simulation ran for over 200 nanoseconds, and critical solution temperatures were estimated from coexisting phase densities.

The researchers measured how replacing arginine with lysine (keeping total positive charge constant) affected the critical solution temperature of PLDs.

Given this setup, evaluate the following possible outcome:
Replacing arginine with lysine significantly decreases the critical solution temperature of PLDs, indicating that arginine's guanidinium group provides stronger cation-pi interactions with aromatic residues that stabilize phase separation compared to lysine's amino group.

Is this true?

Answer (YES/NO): YES